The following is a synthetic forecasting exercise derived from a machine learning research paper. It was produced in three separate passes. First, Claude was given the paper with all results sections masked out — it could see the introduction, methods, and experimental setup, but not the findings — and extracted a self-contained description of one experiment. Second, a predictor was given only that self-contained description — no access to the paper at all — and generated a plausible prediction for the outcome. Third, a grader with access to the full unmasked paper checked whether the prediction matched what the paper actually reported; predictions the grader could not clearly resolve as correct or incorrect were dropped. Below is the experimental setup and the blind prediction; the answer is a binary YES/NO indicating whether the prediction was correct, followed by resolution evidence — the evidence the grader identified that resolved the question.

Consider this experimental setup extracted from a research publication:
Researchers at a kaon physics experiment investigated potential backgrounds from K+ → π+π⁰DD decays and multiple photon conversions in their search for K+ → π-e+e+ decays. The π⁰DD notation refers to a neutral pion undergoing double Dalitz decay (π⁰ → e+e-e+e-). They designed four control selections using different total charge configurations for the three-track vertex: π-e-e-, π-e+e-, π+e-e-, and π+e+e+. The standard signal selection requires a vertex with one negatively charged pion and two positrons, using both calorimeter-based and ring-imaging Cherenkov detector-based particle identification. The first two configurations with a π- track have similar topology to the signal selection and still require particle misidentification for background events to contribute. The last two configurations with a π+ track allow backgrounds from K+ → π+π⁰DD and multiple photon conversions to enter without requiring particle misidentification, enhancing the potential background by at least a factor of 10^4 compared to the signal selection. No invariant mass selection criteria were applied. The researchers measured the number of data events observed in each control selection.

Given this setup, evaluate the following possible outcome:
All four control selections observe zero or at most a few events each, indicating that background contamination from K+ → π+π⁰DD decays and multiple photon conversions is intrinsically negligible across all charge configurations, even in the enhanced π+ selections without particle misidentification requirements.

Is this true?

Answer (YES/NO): NO